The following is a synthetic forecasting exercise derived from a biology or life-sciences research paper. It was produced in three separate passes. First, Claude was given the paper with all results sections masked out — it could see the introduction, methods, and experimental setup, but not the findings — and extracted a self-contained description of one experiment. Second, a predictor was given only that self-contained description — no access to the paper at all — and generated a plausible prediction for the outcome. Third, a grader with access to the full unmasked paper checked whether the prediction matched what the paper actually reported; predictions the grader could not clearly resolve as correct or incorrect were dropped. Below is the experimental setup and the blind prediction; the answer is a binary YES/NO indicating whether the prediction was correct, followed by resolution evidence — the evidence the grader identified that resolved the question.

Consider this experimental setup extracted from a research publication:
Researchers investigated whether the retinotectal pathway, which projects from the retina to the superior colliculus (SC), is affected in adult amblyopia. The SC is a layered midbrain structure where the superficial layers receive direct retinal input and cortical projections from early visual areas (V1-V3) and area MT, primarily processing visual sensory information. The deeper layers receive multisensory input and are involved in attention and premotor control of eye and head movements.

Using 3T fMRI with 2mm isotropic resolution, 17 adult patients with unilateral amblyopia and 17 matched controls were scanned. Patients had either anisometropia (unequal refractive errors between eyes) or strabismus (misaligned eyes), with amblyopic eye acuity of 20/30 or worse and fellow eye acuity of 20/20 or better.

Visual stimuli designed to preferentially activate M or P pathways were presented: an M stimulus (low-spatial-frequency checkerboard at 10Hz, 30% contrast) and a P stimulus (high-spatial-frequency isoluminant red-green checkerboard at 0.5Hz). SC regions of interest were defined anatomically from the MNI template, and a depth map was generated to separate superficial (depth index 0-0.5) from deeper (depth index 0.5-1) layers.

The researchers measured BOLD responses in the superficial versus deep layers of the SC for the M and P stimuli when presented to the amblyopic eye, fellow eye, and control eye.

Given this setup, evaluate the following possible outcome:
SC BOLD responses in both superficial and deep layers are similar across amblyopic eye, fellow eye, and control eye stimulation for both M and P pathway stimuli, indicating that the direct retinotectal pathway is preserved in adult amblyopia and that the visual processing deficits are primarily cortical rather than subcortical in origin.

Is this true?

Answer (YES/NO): NO